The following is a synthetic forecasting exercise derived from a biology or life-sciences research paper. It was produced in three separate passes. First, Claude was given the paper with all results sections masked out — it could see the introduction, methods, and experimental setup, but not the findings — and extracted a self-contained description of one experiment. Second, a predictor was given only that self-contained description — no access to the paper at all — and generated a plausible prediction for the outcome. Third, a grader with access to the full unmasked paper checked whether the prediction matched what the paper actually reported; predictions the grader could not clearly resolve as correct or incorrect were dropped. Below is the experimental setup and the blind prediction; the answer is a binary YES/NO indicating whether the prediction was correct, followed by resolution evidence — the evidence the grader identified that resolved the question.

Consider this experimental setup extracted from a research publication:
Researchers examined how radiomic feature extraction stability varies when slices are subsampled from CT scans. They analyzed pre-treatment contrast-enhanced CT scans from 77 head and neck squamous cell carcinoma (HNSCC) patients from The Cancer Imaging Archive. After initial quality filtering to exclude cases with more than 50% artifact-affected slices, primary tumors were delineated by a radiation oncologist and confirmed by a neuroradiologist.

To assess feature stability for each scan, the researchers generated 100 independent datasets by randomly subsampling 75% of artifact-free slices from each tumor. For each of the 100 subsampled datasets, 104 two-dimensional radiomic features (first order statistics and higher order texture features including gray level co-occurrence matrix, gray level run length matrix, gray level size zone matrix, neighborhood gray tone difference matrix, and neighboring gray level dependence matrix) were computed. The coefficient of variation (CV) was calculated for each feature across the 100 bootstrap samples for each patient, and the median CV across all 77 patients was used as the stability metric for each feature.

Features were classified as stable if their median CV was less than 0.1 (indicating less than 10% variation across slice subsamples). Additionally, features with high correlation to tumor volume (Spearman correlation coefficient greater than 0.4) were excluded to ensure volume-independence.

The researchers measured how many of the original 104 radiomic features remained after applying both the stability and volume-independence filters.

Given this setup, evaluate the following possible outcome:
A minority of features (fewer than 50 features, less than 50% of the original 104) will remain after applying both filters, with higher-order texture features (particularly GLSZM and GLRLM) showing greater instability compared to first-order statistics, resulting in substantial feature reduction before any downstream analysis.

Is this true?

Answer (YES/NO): NO